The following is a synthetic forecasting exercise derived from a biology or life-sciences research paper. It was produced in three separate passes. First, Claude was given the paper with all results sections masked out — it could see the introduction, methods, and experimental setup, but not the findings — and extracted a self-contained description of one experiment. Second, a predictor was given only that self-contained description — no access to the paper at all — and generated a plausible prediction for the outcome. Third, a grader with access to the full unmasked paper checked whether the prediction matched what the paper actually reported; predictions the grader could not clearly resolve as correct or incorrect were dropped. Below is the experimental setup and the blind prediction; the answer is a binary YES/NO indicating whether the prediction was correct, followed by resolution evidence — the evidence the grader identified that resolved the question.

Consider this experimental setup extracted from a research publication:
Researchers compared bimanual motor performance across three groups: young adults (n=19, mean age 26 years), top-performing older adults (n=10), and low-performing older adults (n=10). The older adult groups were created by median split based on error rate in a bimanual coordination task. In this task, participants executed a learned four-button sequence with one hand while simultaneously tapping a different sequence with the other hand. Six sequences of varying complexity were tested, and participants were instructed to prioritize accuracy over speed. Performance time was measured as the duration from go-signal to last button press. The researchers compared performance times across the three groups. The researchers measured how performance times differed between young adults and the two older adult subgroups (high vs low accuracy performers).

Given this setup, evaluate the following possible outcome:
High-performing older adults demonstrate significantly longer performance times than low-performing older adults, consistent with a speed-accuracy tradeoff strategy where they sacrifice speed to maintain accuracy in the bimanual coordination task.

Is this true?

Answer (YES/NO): NO